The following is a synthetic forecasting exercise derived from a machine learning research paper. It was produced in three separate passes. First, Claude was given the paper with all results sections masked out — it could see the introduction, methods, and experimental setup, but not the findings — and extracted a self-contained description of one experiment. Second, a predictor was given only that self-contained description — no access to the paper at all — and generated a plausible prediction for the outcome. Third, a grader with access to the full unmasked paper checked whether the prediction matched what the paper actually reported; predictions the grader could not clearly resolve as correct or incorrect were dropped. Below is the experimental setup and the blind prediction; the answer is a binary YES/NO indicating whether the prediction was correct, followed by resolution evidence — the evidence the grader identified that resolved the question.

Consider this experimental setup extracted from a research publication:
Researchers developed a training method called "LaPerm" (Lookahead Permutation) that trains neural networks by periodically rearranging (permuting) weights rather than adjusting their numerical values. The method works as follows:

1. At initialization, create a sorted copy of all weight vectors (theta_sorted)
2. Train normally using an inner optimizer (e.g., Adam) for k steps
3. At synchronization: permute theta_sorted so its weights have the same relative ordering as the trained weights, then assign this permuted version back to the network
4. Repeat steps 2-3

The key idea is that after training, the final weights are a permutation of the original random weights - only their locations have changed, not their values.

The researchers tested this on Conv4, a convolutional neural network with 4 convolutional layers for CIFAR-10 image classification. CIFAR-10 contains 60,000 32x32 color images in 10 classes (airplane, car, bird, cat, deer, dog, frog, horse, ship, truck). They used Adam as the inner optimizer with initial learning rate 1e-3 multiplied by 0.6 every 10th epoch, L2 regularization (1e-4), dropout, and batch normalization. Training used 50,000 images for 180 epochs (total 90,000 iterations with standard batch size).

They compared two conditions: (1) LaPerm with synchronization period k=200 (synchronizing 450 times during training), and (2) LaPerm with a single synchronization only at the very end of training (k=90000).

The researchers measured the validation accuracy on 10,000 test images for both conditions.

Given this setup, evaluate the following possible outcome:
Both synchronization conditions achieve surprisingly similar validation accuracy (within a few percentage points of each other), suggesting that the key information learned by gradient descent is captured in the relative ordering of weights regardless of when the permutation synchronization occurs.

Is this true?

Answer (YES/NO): NO